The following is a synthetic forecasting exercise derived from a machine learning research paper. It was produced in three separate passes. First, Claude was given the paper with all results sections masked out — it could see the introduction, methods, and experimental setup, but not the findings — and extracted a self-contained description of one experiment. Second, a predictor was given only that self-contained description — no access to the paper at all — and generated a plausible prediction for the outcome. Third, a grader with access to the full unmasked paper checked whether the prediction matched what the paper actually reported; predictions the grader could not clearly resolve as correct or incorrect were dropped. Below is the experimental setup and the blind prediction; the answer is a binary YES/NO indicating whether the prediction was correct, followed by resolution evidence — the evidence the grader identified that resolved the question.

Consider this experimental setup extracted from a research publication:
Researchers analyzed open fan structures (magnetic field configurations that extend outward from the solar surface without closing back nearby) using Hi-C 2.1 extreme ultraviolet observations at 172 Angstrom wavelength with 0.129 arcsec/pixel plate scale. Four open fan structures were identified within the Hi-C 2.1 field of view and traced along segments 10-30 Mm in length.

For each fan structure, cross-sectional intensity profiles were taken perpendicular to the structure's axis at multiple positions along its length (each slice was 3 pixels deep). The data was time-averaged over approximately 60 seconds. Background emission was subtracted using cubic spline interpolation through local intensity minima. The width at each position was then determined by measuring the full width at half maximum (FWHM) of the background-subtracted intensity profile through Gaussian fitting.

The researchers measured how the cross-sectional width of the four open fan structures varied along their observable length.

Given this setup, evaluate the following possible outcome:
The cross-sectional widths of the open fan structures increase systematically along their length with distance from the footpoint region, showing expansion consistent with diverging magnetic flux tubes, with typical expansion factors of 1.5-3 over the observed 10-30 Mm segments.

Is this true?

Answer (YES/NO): NO